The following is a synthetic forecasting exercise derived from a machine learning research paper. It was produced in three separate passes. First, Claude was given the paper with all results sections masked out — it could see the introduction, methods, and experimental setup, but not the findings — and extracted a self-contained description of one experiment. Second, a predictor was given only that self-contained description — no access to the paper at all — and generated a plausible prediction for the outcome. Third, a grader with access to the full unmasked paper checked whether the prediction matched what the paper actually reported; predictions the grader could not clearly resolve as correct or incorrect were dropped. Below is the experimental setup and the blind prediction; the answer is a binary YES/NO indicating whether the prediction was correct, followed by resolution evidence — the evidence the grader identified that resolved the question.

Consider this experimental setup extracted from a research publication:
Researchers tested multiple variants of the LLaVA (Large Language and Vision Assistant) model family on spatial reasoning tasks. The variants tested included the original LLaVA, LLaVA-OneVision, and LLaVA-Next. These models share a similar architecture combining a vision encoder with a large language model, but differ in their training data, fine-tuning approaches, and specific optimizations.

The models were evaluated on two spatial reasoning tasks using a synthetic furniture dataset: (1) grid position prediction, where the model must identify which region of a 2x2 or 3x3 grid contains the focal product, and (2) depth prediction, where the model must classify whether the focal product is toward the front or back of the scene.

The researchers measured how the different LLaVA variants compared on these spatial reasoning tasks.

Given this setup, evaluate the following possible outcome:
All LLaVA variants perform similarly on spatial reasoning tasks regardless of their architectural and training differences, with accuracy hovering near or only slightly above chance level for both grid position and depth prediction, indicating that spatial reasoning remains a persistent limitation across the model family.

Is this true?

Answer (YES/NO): NO